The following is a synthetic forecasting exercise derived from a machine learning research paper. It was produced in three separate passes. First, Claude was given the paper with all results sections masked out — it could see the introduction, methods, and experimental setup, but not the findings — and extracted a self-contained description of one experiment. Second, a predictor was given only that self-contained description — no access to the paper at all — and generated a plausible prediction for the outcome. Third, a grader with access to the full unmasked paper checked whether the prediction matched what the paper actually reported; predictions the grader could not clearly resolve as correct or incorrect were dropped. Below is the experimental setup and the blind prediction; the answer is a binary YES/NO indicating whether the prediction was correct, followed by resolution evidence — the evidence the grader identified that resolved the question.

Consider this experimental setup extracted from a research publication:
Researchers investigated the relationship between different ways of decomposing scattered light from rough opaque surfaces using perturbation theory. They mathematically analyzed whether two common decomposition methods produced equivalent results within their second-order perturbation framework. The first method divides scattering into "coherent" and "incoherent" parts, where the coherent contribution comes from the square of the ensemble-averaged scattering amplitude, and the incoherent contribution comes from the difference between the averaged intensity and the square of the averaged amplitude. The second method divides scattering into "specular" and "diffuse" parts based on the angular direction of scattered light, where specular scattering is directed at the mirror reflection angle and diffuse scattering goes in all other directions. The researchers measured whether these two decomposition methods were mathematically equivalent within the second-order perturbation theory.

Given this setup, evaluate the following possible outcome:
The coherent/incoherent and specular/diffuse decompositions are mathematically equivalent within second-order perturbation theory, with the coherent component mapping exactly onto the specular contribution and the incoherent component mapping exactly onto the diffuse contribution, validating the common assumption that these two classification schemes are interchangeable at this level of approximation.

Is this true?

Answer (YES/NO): YES